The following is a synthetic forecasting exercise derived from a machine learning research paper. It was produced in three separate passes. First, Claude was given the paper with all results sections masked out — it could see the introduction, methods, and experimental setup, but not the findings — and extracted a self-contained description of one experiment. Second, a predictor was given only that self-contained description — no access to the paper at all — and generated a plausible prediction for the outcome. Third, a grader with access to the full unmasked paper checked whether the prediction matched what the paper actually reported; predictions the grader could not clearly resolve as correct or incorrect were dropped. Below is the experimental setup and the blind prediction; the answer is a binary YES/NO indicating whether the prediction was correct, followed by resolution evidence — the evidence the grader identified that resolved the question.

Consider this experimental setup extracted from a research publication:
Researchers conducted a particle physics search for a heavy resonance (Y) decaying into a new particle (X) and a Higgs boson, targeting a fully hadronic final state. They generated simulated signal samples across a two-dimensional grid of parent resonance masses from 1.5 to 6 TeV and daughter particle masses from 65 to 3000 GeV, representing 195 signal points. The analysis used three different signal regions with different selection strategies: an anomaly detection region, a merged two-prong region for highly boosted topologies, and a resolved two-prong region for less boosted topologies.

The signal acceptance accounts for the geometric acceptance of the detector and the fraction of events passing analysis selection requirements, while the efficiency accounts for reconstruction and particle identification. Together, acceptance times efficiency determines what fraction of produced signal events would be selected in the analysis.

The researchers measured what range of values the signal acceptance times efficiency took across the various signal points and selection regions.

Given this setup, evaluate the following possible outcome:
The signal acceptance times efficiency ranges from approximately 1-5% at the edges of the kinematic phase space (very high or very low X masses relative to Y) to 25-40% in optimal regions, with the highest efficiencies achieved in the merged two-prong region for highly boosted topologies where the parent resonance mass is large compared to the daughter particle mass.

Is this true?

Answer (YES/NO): NO